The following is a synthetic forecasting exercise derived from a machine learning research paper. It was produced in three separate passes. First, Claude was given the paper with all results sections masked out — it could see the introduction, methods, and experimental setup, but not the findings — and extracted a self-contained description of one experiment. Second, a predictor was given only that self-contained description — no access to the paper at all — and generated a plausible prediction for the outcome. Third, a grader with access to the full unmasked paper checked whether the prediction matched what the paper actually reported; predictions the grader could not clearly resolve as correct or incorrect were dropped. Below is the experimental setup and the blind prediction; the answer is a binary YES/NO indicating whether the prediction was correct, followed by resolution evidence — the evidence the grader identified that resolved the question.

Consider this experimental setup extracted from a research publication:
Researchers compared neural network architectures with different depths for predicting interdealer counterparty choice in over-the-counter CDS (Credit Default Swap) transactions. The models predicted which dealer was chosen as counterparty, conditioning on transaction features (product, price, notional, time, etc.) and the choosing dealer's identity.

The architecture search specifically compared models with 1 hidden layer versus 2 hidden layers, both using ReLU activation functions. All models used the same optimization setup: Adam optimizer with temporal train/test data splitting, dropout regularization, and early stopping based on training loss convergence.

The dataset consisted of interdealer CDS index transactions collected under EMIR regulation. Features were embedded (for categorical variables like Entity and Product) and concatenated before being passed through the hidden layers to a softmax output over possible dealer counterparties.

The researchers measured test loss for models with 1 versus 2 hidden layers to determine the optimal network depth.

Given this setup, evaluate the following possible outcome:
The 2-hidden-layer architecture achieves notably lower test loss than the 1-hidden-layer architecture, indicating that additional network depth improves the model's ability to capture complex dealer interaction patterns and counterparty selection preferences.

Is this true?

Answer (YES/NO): NO